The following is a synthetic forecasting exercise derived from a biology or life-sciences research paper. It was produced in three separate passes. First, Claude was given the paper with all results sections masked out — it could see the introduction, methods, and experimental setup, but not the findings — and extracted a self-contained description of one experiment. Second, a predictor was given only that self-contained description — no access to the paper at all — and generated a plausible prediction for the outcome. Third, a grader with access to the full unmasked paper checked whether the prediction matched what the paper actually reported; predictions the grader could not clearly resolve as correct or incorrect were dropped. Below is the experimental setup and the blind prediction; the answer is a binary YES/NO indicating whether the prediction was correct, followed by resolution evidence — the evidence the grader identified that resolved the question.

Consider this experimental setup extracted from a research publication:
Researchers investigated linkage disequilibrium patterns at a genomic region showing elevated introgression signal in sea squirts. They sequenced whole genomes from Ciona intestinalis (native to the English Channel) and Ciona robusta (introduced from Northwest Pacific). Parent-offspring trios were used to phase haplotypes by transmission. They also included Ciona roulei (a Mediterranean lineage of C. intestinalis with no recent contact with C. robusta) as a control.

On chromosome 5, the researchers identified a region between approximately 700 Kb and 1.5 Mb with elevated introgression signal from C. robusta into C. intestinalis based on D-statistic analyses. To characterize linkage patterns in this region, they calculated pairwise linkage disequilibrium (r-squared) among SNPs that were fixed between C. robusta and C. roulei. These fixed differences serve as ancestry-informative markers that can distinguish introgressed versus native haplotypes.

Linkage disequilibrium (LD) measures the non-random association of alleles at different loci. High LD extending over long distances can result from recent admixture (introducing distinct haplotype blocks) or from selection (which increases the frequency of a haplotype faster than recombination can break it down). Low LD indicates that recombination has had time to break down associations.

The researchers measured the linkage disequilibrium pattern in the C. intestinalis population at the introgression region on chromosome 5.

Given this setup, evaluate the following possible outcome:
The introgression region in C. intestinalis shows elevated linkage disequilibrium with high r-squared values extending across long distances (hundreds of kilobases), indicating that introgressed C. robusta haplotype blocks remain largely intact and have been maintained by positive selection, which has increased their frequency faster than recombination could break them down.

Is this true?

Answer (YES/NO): YES